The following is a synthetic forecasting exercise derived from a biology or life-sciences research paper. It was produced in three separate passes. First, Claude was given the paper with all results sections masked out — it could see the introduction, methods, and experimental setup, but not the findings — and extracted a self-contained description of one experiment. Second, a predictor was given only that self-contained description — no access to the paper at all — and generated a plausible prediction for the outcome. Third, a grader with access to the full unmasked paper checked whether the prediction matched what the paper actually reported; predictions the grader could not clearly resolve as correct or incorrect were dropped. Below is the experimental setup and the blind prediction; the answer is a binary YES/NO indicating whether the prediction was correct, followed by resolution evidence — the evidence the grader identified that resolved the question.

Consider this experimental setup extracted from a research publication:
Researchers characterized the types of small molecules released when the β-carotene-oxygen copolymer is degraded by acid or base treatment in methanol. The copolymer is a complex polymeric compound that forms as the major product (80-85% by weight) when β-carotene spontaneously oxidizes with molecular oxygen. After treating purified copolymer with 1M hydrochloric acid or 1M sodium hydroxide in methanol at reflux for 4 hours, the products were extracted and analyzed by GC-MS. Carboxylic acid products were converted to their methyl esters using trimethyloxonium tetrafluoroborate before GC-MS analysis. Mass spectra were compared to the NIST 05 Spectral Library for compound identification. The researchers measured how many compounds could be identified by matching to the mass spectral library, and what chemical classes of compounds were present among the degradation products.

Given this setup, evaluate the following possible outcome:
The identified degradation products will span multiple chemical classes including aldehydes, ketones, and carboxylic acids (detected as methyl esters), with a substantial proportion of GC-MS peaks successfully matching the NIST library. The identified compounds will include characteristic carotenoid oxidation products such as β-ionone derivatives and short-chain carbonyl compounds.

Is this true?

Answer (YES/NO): NO